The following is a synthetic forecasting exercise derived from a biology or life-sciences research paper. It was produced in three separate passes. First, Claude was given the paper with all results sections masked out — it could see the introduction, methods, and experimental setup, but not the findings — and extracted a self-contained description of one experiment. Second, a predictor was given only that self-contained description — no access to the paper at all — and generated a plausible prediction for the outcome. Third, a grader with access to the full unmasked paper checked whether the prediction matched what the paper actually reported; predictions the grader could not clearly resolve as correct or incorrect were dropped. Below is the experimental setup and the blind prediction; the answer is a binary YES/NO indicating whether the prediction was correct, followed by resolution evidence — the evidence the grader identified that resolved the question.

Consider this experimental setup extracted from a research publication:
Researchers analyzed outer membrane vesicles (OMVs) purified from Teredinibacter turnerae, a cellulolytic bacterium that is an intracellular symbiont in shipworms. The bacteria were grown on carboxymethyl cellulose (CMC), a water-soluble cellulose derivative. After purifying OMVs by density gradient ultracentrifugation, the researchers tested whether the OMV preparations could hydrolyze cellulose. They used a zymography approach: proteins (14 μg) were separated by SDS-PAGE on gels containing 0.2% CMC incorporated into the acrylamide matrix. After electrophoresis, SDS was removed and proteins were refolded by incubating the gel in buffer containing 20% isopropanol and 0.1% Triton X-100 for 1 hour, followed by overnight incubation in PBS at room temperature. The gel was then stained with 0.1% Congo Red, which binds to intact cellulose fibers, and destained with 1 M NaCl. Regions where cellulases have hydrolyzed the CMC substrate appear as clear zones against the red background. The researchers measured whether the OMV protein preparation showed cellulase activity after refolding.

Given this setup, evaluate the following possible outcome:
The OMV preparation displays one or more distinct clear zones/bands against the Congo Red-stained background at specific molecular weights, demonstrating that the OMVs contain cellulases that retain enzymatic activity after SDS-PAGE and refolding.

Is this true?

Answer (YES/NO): YES